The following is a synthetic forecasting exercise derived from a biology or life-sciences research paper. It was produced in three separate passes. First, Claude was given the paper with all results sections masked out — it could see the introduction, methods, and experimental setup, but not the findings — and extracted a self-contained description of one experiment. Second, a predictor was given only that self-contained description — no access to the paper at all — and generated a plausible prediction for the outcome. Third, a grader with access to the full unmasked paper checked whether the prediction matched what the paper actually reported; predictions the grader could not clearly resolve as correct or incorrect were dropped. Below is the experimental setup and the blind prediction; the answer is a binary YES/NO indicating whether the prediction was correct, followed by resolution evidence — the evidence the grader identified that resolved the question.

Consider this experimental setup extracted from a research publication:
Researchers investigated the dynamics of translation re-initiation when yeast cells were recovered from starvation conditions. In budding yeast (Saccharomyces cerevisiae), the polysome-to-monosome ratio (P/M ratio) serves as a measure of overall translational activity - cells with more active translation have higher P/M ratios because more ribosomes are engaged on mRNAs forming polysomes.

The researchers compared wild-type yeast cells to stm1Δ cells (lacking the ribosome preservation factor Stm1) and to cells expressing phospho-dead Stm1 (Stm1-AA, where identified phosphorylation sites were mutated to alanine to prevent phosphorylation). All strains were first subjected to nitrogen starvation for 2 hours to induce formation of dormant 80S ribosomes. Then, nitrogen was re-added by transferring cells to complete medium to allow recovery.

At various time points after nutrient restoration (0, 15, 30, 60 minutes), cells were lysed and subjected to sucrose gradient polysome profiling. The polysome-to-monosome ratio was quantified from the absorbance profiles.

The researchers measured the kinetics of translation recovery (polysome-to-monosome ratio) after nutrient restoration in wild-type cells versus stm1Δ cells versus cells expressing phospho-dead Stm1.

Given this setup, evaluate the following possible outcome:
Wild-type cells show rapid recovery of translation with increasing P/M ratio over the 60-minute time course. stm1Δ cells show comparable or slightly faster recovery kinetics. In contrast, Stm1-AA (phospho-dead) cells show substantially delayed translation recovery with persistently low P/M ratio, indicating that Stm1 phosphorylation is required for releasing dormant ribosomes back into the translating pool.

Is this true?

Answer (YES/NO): NO